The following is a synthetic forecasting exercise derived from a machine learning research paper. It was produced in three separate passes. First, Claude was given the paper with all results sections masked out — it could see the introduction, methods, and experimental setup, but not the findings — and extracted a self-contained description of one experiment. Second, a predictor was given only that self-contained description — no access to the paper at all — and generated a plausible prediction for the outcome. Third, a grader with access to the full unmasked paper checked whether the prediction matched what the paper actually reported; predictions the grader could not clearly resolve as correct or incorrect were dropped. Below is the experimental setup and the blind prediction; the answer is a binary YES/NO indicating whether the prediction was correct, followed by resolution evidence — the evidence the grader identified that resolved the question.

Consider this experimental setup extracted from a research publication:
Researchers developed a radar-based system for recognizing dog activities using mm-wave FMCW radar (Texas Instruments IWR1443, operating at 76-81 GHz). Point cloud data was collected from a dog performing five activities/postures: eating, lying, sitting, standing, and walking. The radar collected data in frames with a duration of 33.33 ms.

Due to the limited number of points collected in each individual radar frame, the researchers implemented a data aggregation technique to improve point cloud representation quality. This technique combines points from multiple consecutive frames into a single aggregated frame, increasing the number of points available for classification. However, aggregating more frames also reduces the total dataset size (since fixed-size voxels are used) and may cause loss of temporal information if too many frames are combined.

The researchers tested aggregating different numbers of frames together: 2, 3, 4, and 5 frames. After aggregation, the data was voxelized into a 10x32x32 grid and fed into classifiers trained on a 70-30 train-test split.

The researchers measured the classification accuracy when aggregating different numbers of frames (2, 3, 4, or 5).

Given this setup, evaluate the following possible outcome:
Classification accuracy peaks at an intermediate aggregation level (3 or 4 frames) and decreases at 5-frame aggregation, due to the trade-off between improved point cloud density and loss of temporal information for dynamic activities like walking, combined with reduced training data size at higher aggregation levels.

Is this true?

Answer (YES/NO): NO